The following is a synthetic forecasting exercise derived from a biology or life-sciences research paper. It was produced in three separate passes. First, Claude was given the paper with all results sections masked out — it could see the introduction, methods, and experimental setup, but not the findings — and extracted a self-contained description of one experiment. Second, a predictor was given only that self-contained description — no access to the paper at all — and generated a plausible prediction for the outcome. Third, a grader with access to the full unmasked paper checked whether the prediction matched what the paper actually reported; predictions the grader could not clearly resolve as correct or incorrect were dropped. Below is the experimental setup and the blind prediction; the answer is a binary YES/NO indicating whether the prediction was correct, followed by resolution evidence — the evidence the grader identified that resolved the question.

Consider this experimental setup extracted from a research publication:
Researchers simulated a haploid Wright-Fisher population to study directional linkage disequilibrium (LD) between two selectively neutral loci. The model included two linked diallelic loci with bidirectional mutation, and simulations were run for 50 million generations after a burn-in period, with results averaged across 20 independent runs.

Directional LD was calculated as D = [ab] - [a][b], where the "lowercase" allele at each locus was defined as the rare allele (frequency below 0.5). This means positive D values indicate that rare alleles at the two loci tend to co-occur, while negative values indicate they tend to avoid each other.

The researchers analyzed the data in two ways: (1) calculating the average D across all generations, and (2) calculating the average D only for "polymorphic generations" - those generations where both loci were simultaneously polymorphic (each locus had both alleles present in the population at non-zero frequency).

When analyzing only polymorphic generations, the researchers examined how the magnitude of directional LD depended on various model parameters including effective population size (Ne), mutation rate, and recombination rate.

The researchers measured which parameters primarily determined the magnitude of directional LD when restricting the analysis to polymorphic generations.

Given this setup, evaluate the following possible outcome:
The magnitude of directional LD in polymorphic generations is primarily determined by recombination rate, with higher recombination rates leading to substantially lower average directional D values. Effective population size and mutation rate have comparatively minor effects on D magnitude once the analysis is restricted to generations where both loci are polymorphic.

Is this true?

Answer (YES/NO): NO